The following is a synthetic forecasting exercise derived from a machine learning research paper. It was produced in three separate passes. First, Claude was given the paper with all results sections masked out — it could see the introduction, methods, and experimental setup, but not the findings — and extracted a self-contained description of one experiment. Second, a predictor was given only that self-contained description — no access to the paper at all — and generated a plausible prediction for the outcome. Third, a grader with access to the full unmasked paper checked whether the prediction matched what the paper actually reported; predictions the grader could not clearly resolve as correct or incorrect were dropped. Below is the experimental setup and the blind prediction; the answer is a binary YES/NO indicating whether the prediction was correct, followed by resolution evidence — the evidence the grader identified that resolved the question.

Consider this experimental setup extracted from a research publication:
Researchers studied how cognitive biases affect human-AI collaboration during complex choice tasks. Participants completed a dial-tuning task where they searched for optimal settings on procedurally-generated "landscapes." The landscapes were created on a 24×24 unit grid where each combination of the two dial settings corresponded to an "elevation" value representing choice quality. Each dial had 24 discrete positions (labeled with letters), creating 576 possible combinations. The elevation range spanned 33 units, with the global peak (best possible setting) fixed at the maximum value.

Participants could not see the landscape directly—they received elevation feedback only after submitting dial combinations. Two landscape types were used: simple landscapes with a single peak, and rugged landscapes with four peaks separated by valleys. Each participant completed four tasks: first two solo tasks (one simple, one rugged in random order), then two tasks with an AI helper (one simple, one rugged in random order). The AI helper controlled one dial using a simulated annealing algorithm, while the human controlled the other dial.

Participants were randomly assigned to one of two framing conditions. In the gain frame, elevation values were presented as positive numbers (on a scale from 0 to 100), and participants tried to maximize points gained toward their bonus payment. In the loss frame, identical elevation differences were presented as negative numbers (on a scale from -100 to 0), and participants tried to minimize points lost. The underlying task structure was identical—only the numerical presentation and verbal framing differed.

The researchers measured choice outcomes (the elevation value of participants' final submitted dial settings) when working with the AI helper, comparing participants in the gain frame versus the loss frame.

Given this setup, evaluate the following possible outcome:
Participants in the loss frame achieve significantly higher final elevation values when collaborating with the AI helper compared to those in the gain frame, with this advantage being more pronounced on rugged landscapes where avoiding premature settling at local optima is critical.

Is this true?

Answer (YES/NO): NO